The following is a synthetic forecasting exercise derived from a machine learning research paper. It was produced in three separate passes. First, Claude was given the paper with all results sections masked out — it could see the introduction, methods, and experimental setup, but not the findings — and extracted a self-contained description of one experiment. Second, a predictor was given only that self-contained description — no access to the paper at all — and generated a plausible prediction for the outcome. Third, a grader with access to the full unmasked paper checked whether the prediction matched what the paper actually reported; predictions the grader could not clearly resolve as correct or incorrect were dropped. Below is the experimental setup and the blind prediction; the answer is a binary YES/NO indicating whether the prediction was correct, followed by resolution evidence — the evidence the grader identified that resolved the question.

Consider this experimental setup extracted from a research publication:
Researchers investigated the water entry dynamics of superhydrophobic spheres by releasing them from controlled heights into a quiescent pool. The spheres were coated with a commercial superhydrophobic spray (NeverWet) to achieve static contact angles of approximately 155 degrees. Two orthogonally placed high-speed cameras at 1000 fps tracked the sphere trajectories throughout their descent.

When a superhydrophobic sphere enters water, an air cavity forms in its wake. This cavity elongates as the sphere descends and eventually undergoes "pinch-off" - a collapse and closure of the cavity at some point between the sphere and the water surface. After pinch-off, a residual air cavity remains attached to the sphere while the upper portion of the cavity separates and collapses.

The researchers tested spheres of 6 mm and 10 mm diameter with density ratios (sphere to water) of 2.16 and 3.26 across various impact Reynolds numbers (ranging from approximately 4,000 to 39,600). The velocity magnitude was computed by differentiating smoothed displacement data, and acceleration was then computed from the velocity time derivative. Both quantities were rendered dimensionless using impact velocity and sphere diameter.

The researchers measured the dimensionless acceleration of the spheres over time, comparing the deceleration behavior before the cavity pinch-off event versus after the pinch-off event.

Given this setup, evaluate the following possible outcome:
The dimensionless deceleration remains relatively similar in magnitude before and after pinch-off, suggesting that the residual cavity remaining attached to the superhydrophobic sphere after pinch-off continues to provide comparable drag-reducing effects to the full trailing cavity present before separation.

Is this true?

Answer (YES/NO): NO